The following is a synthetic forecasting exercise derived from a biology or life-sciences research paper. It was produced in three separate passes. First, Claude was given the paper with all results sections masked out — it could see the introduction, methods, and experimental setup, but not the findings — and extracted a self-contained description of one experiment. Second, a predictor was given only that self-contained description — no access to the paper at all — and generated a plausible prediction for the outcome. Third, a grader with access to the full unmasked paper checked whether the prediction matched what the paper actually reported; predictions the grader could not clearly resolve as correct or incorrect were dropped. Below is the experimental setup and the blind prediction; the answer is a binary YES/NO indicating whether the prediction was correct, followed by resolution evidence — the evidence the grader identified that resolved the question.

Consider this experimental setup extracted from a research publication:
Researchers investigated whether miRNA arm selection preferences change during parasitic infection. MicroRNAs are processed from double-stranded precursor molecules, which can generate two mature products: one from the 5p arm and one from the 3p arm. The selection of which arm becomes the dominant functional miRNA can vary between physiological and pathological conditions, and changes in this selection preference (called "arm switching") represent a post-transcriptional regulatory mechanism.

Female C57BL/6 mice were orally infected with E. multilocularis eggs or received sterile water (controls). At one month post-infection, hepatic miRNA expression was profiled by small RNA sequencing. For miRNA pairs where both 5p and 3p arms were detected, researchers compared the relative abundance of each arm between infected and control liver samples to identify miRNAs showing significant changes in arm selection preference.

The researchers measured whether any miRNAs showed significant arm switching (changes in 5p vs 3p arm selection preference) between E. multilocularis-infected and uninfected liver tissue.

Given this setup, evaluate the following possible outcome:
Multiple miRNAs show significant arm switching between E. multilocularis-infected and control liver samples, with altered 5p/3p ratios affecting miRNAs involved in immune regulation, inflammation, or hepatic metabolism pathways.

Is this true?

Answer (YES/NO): NO